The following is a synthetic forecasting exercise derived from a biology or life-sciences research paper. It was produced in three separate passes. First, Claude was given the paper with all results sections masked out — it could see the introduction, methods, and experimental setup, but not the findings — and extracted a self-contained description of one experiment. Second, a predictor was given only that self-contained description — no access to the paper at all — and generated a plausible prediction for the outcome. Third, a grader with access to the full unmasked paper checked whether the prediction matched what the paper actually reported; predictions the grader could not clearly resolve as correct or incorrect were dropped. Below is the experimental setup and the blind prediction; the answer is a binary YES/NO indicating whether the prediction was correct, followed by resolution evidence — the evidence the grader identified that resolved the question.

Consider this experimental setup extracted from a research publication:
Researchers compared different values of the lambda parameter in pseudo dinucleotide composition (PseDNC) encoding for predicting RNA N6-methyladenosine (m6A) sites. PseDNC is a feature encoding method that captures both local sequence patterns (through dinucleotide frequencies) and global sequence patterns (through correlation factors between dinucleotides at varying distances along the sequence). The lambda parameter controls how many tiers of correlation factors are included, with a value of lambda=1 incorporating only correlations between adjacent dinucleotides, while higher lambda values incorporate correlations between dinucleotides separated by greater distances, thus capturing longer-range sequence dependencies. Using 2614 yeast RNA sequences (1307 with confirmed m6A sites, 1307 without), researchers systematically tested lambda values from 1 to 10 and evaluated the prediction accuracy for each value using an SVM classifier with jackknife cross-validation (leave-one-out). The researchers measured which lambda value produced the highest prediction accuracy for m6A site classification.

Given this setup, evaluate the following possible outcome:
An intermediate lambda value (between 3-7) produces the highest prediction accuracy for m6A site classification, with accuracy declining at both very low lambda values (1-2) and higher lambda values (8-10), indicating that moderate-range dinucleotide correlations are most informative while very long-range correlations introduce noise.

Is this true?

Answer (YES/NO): NO